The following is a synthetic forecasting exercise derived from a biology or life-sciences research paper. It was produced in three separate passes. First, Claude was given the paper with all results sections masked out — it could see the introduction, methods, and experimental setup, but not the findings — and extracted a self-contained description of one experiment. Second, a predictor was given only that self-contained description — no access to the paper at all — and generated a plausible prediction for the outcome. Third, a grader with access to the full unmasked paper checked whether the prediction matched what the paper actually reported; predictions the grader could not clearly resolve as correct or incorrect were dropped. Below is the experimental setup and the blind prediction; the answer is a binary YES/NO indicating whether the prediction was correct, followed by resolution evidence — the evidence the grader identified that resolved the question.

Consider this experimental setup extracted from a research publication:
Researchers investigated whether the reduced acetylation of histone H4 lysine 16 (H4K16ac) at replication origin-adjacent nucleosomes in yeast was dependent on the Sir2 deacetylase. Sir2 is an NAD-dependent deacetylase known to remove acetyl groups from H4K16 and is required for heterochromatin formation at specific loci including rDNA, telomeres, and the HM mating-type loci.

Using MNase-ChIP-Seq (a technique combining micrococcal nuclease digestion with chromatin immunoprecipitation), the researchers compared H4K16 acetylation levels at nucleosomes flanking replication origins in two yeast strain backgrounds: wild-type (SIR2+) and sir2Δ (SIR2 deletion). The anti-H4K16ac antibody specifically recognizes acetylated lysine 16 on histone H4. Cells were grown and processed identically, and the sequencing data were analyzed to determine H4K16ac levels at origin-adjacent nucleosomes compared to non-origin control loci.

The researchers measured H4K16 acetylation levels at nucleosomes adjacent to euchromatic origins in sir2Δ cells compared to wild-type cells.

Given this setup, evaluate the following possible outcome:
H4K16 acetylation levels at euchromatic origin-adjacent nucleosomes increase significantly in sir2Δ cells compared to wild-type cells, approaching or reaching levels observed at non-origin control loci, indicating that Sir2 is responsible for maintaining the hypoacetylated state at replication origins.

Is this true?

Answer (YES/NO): YES